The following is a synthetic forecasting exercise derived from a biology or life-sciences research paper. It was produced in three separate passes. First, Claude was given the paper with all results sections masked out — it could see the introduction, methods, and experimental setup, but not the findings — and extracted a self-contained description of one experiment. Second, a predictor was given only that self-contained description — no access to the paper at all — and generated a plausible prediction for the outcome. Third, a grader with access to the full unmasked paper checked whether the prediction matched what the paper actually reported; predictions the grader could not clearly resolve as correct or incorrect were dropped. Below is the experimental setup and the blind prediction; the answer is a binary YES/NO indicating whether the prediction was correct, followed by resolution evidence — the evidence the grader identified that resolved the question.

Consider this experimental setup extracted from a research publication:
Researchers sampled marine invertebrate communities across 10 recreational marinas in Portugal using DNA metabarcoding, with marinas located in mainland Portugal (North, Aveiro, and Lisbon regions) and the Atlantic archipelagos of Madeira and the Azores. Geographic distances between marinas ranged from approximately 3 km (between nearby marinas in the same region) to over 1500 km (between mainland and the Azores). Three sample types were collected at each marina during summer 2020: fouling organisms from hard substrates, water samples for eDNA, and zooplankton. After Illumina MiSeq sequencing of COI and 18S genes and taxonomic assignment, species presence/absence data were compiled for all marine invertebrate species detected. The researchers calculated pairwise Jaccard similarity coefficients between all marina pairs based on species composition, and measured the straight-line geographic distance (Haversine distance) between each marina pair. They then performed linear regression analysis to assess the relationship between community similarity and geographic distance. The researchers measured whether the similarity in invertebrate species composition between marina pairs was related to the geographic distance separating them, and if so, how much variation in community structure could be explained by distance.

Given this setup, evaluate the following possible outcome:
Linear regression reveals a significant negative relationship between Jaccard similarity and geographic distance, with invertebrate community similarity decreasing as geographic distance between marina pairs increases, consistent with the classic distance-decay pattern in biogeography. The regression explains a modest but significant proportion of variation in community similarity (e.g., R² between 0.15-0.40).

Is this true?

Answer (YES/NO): NO